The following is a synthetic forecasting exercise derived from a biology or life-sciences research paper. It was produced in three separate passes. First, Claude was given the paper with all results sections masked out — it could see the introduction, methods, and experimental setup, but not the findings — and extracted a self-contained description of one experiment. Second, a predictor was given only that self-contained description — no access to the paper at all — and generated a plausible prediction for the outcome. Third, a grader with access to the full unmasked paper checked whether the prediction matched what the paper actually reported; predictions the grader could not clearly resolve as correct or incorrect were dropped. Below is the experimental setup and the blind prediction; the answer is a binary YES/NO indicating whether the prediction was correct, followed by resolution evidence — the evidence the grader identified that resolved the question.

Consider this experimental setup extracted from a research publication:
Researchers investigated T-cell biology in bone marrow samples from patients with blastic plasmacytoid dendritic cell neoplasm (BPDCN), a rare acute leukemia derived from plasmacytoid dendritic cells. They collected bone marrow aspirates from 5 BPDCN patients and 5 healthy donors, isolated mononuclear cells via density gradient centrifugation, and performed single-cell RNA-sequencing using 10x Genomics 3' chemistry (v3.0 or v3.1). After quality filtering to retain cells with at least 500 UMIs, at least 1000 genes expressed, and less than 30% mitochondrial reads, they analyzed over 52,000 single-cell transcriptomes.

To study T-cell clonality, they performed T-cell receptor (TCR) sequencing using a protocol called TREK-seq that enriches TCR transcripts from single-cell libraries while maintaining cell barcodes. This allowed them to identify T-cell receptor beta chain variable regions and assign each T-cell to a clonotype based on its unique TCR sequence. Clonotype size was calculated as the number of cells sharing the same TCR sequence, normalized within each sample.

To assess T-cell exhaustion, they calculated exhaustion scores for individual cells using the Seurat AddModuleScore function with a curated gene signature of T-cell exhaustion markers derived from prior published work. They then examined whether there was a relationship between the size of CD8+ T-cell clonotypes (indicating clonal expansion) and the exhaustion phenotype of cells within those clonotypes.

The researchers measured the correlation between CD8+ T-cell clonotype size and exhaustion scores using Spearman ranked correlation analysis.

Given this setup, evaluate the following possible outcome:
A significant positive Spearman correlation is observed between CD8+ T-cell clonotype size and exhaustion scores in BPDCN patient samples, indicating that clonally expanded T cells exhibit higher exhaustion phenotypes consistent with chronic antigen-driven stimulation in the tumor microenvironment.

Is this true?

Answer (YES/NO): YES